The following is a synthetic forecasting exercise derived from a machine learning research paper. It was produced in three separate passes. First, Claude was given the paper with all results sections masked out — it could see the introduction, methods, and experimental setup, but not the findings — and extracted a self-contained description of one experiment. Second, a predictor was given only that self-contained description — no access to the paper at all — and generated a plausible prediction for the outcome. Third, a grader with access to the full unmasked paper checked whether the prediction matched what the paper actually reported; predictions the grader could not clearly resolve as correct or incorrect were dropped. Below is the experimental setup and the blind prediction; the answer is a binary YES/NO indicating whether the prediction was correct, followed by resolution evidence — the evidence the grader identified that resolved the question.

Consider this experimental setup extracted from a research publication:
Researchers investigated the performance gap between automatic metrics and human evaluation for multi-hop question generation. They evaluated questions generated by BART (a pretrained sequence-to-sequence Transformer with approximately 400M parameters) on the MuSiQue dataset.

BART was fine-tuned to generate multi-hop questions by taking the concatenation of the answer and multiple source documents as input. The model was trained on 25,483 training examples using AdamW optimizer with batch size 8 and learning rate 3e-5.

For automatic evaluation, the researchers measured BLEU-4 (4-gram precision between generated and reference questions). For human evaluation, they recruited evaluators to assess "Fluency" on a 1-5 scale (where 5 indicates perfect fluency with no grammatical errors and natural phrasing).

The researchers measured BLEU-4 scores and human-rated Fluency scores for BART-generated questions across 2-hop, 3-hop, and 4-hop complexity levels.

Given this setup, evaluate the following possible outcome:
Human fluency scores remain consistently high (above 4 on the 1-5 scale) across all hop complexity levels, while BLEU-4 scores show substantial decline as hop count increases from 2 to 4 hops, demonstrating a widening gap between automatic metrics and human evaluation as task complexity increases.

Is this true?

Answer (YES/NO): YES